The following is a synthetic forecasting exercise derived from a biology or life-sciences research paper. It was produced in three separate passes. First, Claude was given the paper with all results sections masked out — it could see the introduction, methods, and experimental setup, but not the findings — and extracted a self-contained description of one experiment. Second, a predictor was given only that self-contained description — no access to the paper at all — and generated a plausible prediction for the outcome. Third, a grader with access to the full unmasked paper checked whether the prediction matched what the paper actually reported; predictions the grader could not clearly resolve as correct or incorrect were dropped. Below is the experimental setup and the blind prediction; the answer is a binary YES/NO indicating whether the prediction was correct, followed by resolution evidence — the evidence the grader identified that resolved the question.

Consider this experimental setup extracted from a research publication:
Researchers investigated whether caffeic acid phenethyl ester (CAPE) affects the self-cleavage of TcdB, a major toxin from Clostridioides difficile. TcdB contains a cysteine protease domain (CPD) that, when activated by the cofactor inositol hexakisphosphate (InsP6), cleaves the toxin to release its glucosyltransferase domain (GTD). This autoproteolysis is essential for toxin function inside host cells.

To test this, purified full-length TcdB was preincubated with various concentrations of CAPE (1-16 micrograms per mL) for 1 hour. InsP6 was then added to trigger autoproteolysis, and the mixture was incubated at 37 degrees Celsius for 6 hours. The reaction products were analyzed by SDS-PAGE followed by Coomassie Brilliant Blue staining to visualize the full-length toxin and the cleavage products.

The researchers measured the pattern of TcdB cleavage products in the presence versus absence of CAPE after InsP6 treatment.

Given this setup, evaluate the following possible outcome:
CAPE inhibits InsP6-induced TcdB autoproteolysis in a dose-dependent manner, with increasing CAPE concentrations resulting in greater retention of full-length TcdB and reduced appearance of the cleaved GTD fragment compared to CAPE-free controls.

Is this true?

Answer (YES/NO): YES